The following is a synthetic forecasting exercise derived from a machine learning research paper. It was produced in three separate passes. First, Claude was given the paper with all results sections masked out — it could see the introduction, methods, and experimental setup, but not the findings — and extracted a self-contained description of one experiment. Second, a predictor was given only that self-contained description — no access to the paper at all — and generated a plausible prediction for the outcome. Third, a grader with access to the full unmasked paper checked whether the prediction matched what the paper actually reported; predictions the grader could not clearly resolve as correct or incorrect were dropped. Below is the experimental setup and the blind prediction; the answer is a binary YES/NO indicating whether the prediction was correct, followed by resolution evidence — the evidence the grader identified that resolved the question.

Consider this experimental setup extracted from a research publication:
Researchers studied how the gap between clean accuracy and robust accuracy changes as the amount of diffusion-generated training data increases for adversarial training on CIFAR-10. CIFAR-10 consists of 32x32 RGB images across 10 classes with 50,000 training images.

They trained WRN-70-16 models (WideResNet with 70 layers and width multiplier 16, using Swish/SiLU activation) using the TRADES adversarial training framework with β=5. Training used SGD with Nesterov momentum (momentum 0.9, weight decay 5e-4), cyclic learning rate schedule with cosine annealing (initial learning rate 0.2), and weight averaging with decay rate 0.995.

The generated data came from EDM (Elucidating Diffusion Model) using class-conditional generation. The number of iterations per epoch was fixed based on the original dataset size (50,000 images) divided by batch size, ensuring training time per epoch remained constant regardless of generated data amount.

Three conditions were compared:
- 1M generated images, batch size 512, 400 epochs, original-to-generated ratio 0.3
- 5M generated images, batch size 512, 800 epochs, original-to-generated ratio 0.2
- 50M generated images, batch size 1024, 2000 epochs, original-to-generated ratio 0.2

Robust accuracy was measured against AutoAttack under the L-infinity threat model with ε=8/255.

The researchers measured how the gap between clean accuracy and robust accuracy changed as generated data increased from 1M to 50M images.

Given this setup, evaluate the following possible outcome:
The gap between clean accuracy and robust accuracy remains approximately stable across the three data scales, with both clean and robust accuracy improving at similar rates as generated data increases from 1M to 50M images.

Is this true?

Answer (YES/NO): NO